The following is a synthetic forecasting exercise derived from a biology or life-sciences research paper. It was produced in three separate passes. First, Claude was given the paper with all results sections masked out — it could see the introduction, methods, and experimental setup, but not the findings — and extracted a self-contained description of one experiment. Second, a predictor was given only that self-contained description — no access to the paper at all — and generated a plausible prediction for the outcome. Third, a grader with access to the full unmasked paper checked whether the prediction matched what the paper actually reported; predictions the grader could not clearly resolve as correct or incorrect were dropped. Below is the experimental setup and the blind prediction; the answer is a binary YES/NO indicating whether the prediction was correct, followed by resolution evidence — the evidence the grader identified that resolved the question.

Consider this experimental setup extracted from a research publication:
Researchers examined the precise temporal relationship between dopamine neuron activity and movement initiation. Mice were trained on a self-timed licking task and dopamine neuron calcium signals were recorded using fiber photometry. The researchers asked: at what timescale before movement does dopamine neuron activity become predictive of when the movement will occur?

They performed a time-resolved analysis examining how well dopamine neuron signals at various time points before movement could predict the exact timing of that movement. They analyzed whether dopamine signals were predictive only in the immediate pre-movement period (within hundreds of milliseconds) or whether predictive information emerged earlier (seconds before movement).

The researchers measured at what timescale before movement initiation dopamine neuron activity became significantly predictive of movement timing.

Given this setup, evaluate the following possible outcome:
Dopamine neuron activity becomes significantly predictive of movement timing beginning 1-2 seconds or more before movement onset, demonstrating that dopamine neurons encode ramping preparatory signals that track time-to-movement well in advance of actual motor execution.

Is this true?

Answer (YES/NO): YES